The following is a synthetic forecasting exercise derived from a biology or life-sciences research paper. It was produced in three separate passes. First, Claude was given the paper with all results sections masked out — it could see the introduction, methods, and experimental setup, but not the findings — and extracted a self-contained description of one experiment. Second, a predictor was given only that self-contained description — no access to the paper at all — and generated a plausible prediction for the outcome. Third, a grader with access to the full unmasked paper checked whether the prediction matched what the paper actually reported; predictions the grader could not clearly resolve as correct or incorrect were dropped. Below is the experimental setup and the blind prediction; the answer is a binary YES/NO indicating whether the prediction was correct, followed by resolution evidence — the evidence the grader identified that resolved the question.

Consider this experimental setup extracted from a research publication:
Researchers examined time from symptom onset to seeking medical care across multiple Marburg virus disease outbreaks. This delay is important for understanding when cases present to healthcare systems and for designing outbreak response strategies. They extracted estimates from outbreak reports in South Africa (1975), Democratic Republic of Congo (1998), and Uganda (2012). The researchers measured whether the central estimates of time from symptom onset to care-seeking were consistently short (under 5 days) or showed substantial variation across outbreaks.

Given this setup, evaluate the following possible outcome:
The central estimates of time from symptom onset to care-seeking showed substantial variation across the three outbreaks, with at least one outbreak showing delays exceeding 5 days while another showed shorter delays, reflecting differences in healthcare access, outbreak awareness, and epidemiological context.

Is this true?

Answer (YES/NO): NO